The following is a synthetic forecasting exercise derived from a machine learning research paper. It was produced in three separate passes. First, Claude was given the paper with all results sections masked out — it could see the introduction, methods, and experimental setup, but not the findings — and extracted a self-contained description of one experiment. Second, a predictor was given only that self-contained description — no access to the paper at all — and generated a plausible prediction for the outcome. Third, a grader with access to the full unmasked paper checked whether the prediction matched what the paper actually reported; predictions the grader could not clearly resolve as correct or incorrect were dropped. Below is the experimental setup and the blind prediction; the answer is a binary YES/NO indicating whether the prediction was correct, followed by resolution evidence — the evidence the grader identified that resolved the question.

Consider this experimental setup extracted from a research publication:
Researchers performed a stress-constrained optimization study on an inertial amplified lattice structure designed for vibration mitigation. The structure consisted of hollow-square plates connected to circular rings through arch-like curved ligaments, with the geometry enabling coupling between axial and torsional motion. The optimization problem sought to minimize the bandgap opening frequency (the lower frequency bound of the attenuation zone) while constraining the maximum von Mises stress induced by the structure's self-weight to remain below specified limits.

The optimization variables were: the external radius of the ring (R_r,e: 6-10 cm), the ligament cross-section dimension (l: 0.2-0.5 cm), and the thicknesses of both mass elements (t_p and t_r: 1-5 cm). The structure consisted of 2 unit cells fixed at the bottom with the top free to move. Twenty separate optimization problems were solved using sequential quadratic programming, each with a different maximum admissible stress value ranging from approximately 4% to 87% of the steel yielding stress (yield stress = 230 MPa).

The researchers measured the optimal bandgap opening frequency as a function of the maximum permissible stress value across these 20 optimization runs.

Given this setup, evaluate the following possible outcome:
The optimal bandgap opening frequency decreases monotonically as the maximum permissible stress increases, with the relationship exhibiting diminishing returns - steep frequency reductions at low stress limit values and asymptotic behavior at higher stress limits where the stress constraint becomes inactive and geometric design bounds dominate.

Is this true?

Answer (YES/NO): NO